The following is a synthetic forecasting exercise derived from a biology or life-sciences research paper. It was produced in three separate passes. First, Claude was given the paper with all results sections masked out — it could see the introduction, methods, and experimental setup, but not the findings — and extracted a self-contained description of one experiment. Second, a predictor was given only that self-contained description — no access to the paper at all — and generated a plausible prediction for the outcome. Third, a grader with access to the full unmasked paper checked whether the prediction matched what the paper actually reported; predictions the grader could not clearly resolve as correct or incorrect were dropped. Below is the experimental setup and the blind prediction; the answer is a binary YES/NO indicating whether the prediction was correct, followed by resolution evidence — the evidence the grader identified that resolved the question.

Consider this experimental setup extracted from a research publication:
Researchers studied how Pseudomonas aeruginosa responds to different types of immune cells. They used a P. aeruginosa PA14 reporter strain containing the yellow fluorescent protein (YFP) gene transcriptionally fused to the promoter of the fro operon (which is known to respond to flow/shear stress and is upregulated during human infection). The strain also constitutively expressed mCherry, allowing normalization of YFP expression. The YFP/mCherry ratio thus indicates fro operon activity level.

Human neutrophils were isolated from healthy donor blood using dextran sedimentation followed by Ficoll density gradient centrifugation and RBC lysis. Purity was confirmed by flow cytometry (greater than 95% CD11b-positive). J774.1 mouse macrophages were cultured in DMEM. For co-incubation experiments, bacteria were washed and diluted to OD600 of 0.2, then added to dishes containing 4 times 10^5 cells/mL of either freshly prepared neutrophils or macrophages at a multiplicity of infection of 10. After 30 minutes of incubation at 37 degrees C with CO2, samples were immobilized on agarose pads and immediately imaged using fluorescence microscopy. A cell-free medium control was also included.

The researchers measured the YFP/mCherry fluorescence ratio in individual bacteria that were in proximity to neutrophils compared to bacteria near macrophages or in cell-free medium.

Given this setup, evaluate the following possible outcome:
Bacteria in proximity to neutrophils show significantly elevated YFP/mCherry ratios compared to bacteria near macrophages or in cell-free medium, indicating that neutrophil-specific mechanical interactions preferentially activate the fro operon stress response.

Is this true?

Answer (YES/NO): NO